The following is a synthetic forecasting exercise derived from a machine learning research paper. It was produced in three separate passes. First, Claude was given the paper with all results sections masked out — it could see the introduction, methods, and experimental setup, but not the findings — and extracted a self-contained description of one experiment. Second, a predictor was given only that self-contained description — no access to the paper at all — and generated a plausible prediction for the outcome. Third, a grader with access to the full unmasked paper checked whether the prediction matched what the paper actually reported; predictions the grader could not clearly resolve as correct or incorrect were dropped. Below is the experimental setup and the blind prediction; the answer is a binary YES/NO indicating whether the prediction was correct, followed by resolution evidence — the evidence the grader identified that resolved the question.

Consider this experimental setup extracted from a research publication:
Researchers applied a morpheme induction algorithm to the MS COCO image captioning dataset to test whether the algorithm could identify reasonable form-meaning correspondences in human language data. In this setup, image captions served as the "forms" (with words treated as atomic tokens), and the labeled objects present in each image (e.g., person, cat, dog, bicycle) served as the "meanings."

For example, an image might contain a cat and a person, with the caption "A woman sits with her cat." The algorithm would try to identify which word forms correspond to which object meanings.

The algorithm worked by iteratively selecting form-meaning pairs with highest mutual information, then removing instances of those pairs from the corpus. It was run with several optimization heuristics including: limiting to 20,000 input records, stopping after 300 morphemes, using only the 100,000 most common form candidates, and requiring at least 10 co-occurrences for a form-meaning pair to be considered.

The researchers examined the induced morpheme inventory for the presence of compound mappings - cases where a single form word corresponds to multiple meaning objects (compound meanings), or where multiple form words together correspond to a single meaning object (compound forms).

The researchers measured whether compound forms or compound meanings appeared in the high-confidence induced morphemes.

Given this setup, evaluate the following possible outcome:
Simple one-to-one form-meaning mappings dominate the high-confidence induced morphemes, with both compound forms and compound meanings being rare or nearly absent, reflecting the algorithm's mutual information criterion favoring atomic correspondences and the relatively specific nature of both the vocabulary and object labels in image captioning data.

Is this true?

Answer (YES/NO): NO